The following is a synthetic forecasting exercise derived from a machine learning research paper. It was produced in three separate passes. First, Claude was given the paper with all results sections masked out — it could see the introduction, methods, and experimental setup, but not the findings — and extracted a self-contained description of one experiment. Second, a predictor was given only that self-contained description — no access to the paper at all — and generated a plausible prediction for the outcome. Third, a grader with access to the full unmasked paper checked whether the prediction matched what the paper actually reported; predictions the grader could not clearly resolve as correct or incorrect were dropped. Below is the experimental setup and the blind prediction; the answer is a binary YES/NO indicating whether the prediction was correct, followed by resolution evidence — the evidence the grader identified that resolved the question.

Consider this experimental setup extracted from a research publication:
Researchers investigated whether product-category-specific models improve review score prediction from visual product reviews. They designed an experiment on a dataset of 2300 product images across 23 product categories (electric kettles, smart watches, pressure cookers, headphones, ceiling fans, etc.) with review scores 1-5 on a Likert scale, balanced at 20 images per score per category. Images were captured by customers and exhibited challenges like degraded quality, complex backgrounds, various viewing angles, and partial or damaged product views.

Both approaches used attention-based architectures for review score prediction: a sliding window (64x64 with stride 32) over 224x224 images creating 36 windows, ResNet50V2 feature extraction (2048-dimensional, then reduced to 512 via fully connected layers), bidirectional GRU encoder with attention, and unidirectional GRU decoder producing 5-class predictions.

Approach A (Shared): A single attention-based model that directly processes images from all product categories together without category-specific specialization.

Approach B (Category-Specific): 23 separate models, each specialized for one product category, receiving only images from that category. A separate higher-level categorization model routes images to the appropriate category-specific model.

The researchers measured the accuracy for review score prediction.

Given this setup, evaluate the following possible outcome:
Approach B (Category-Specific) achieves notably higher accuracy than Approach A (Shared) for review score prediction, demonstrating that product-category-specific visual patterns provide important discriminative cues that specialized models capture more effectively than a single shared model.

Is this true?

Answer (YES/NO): YES